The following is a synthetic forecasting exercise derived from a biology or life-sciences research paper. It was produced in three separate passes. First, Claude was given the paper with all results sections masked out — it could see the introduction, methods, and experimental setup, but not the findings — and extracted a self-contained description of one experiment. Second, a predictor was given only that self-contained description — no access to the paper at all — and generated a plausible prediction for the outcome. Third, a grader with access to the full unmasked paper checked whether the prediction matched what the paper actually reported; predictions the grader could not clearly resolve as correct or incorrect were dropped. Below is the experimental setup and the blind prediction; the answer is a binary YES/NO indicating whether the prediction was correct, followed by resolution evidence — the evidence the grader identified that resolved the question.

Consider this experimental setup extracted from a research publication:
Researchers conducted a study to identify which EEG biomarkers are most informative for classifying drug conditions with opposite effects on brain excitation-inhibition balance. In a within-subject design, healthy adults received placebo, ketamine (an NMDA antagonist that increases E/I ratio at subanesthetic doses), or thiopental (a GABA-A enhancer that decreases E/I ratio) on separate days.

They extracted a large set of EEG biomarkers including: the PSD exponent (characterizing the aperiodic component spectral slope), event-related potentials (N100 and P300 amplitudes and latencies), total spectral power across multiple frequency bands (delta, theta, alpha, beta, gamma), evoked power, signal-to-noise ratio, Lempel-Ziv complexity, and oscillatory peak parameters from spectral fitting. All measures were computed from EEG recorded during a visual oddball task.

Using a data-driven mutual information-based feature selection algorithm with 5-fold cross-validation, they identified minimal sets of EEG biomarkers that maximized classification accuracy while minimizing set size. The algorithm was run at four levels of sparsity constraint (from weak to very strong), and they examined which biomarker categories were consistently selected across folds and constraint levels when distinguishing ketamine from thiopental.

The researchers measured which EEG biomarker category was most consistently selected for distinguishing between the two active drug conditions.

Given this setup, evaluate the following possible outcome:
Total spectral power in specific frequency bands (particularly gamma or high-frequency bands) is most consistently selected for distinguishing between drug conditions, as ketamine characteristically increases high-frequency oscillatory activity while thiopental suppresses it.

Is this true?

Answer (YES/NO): NO